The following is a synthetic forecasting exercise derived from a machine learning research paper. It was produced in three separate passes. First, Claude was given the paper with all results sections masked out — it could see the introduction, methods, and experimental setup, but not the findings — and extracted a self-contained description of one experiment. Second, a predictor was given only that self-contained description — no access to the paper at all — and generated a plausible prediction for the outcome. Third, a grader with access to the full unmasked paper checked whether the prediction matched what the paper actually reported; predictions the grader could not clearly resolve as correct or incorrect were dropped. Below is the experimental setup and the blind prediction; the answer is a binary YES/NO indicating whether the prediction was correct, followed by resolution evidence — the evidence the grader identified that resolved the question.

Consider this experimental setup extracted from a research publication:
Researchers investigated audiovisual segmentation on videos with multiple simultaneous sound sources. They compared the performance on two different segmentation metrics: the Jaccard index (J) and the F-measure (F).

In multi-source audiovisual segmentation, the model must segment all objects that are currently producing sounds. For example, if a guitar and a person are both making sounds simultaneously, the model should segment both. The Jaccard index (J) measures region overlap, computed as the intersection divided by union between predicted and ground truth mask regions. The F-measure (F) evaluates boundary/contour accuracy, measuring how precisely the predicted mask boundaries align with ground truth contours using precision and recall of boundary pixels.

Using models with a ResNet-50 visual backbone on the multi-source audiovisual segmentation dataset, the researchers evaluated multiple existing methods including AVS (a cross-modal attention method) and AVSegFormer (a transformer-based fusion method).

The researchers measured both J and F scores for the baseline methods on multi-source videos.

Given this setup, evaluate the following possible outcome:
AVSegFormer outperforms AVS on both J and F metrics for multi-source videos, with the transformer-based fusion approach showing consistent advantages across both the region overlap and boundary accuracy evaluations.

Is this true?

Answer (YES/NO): YES